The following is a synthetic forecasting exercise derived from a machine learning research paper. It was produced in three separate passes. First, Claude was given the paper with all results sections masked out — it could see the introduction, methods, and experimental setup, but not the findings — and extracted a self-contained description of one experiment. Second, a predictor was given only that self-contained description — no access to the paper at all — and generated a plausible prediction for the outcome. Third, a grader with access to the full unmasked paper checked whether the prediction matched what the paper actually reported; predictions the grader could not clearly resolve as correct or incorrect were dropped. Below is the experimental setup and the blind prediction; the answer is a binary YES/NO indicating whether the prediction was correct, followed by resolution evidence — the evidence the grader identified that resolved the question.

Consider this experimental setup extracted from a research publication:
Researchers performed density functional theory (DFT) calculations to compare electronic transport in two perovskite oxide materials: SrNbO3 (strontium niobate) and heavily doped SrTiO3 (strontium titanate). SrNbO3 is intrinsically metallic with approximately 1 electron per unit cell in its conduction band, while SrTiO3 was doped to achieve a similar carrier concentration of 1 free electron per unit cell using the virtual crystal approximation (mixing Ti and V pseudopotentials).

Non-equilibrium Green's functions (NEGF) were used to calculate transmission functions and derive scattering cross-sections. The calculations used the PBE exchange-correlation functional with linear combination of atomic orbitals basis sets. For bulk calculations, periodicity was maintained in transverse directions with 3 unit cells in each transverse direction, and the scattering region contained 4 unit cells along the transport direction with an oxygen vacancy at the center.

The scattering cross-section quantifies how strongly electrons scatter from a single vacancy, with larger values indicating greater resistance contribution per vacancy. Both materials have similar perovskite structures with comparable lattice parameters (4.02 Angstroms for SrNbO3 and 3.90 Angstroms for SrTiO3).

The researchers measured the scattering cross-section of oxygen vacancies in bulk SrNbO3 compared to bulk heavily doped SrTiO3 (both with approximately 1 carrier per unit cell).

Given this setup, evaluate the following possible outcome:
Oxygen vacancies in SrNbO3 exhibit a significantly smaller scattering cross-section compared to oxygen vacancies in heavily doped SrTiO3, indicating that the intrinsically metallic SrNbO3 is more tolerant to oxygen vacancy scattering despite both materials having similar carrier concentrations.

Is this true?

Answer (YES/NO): NO